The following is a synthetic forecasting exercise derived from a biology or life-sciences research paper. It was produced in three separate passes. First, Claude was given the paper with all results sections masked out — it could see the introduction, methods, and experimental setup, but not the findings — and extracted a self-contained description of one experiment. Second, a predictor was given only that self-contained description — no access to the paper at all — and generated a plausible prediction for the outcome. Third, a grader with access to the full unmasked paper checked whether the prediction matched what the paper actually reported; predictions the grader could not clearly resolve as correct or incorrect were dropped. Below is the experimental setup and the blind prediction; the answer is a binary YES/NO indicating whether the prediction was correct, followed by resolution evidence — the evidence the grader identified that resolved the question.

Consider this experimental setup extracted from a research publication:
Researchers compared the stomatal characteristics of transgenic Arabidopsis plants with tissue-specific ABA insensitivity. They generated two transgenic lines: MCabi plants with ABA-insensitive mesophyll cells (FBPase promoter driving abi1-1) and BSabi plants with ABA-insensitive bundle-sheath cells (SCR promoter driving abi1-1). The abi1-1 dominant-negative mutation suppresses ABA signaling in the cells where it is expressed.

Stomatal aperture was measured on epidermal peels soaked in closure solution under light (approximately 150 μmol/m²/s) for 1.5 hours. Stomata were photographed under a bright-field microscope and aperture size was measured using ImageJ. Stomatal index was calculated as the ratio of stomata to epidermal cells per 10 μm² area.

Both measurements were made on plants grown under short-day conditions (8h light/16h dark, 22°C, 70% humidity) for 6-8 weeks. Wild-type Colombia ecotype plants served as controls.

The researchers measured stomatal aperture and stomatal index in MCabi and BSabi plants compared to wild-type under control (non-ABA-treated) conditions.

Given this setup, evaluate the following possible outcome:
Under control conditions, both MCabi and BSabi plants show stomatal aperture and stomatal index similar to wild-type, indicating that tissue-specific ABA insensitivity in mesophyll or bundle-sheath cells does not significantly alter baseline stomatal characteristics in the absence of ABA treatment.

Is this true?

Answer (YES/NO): NO